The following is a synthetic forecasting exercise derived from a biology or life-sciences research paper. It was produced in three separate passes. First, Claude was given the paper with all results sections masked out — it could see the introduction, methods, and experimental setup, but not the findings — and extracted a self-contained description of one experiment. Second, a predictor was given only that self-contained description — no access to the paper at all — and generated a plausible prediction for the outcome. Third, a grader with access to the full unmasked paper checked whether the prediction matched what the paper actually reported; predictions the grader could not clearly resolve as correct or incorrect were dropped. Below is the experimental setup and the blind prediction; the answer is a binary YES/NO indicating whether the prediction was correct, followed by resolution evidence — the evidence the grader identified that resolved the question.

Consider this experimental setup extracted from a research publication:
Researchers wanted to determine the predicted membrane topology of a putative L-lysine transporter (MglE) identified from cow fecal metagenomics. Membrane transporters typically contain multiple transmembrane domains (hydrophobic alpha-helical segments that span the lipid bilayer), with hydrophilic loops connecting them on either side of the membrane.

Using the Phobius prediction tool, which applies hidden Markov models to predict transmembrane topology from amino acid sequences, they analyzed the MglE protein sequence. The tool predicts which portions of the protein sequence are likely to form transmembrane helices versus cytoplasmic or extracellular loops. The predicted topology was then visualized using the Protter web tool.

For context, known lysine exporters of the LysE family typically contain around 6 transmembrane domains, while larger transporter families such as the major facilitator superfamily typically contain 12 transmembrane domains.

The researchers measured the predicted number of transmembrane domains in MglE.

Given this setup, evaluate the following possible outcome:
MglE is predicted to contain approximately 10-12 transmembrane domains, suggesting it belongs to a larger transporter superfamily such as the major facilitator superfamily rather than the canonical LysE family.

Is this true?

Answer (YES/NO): YES